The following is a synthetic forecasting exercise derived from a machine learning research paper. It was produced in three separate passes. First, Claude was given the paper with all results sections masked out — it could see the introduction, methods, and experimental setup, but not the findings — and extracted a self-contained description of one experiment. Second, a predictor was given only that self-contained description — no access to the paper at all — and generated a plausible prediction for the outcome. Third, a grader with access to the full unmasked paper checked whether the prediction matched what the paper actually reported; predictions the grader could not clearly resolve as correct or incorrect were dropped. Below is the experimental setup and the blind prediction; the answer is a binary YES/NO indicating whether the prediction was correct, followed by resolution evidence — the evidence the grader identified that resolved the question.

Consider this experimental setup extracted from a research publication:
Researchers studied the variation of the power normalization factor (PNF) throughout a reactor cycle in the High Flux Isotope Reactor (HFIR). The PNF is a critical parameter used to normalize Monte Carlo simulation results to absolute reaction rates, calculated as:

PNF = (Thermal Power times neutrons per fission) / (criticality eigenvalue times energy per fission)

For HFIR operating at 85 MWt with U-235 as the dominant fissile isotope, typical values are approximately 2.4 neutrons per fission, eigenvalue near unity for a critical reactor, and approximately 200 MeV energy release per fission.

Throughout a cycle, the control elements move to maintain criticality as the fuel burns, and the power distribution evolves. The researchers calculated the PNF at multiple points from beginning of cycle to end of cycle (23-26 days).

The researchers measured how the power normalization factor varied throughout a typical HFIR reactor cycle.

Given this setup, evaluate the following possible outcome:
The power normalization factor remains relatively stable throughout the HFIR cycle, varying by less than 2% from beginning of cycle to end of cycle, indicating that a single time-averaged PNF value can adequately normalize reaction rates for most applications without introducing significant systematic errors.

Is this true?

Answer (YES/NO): YES